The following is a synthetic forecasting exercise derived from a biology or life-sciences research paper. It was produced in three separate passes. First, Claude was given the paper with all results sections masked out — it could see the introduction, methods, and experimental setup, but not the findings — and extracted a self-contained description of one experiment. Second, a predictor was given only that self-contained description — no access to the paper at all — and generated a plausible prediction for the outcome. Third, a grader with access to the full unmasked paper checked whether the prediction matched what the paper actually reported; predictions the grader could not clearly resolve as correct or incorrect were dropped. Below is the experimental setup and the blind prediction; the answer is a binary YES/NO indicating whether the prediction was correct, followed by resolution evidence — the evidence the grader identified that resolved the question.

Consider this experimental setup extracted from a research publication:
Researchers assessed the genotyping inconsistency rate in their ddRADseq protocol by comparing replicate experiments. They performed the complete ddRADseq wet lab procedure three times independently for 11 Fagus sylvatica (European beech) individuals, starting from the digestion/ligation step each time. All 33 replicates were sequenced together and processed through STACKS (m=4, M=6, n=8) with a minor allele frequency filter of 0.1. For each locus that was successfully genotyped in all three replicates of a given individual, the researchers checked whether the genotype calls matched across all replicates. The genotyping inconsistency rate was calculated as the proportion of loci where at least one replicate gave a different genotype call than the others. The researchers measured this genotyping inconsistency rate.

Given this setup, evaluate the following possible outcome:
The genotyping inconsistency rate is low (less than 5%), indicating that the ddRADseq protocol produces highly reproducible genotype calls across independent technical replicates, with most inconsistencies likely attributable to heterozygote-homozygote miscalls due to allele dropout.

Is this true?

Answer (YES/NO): YES